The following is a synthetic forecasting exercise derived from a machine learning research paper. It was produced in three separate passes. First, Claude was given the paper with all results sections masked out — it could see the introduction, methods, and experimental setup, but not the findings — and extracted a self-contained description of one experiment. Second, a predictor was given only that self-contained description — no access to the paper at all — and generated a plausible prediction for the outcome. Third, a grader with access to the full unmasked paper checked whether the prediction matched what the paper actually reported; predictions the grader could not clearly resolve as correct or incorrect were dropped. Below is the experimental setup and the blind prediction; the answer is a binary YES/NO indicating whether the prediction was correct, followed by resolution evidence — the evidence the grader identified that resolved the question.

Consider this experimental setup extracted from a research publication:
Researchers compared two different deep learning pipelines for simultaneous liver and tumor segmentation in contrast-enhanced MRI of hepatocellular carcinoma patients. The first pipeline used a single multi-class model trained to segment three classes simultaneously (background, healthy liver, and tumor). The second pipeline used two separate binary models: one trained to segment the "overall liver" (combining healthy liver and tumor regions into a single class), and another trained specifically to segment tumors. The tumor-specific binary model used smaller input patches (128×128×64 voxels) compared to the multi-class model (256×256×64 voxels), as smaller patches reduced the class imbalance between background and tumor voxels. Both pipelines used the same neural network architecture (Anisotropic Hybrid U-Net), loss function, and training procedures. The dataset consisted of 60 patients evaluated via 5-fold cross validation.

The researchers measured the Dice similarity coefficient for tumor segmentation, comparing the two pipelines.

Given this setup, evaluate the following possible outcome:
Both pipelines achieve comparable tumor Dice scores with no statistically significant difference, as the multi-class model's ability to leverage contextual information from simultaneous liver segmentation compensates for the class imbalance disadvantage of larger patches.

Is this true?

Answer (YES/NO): YES